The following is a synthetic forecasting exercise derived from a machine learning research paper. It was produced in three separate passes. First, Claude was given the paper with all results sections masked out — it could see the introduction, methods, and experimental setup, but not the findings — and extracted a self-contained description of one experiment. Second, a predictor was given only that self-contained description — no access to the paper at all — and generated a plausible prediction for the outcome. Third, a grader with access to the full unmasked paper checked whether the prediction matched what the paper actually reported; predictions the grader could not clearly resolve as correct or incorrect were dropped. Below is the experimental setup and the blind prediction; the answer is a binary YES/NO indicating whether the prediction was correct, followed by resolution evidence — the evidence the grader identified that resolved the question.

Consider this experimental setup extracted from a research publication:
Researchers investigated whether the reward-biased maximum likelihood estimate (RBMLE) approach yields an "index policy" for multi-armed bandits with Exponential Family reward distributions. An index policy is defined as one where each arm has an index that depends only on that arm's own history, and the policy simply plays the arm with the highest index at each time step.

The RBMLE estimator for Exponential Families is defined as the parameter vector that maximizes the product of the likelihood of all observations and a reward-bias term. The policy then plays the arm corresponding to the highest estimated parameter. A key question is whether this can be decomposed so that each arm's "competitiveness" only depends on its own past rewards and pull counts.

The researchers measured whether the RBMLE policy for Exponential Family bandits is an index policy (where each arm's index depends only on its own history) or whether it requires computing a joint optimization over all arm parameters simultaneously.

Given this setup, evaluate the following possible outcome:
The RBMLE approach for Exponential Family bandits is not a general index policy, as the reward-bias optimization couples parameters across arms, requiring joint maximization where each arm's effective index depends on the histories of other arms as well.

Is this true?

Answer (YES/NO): NO